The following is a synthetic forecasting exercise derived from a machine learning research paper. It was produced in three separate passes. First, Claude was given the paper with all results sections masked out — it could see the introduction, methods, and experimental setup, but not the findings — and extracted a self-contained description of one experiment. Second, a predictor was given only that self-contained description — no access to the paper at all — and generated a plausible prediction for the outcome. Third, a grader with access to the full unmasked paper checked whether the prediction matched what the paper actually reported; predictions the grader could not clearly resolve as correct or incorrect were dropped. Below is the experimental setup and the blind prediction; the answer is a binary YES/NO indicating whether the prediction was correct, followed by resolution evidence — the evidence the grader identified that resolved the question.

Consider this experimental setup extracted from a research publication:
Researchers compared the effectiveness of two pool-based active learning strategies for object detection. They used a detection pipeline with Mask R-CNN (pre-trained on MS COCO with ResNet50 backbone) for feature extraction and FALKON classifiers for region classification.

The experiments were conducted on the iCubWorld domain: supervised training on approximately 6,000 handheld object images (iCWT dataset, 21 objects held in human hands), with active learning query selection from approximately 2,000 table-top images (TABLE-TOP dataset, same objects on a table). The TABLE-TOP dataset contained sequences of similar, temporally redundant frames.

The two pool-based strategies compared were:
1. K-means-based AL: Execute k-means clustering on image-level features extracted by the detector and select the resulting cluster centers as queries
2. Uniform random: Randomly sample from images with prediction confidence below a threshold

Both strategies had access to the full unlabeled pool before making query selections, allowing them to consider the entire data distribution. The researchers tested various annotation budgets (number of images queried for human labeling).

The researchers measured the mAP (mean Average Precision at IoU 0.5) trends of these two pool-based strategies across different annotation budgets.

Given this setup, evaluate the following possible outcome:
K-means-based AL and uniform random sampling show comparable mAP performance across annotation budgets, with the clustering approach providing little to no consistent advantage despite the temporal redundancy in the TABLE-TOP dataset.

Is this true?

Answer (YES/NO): YES